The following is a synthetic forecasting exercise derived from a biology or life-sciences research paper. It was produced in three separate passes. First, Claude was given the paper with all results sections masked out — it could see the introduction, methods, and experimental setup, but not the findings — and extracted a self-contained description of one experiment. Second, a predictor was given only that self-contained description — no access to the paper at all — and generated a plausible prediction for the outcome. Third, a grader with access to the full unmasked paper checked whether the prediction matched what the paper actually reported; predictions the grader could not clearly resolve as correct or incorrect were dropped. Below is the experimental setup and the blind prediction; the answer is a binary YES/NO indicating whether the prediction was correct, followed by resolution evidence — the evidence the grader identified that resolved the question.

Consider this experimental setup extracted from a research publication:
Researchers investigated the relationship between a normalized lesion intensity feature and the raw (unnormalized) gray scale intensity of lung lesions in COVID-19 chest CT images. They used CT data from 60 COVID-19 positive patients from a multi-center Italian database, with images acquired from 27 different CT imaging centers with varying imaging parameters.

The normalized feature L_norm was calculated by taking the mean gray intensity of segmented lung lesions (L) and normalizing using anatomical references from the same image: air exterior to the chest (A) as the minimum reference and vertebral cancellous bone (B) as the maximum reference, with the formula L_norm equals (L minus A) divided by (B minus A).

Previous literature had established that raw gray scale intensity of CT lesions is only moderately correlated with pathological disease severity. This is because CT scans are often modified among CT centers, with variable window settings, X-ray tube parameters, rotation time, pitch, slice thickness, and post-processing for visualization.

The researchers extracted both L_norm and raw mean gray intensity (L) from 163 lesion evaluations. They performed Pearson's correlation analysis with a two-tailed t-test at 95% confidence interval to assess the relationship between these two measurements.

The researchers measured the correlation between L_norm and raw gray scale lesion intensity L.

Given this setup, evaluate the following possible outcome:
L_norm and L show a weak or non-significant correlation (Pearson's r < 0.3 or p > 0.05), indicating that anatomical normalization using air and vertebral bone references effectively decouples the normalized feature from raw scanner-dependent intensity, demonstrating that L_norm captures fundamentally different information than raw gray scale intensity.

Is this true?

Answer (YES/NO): YES